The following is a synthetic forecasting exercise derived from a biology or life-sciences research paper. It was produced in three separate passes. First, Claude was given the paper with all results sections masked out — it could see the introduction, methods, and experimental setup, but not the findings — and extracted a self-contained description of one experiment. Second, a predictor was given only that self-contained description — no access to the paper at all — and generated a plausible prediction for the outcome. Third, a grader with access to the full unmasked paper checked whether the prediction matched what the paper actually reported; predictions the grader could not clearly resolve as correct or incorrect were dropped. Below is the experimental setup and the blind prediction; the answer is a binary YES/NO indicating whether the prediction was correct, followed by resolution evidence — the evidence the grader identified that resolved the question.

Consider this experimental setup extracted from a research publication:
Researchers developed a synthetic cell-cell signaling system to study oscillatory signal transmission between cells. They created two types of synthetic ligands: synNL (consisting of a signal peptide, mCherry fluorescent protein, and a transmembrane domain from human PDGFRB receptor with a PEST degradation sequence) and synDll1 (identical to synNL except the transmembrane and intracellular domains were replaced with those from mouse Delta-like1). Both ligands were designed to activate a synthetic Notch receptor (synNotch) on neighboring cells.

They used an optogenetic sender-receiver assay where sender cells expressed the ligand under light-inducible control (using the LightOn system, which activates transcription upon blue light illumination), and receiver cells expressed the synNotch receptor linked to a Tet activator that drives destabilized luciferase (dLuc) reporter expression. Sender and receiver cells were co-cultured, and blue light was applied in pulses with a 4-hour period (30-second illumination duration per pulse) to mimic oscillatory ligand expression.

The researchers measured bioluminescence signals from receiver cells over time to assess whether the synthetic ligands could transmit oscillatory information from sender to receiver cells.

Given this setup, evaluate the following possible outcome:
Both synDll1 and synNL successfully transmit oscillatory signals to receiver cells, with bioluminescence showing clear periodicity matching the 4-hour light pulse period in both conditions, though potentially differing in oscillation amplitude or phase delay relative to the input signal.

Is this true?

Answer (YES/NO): NO